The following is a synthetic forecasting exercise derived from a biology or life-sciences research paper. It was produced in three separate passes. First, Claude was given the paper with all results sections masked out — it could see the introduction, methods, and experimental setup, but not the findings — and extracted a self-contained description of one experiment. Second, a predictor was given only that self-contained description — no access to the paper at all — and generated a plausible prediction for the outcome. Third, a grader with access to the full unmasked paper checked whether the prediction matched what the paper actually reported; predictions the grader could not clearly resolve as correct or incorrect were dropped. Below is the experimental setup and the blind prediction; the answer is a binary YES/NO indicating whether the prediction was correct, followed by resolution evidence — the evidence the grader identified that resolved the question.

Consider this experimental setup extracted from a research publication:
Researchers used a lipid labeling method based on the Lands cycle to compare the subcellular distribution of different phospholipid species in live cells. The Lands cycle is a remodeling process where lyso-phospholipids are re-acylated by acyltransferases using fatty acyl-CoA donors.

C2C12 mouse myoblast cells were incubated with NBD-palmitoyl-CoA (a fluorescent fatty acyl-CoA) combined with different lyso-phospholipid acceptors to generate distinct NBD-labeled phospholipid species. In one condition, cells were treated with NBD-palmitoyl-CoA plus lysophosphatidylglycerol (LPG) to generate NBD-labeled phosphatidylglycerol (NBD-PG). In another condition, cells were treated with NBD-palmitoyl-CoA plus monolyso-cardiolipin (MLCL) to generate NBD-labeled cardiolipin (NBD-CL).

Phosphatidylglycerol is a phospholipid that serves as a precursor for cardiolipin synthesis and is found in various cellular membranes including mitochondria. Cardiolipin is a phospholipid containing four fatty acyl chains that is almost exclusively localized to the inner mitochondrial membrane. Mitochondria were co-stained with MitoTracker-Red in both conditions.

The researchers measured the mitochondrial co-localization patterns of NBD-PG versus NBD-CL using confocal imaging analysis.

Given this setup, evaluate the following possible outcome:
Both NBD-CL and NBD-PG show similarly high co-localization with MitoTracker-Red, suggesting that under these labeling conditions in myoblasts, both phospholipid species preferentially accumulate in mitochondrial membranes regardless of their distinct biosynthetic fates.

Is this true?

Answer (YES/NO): NO